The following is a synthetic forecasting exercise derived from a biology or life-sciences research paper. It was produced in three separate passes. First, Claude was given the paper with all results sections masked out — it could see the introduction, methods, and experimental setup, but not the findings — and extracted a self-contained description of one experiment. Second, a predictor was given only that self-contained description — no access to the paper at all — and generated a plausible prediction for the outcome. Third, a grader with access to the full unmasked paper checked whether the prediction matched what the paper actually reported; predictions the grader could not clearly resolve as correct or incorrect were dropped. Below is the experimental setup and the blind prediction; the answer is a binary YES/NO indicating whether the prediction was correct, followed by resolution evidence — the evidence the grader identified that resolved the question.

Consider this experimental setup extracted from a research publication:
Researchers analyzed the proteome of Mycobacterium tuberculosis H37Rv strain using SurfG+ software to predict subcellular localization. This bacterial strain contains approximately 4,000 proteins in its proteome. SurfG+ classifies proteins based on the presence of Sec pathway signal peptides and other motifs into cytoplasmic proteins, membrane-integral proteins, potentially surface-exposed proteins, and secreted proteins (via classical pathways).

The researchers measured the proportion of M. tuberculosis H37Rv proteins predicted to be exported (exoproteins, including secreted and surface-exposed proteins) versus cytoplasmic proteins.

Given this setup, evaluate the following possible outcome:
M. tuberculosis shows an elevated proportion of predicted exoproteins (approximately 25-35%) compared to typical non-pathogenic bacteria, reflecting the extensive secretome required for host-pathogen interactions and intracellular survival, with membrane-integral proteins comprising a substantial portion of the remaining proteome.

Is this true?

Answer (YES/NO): NO